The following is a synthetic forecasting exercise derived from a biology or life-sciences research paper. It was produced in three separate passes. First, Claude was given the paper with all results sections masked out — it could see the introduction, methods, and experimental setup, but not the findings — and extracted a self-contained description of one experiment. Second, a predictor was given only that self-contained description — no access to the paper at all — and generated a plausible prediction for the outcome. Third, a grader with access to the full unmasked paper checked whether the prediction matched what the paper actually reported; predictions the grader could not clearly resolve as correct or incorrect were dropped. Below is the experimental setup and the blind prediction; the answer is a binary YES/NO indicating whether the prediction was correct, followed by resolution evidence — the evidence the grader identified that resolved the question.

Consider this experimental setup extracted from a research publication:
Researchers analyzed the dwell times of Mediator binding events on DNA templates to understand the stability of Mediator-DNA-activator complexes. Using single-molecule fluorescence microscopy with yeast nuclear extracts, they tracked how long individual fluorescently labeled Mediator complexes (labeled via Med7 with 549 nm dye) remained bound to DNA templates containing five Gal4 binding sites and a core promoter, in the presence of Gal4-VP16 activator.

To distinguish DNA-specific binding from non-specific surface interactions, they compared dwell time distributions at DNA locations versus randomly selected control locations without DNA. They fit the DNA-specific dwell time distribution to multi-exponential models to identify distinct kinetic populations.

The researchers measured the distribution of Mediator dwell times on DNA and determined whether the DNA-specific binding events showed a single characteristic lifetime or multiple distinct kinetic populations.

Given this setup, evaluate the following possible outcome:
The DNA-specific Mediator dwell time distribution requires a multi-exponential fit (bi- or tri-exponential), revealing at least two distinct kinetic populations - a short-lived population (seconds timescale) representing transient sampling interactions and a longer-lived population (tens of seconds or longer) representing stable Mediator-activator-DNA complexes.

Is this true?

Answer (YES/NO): YES